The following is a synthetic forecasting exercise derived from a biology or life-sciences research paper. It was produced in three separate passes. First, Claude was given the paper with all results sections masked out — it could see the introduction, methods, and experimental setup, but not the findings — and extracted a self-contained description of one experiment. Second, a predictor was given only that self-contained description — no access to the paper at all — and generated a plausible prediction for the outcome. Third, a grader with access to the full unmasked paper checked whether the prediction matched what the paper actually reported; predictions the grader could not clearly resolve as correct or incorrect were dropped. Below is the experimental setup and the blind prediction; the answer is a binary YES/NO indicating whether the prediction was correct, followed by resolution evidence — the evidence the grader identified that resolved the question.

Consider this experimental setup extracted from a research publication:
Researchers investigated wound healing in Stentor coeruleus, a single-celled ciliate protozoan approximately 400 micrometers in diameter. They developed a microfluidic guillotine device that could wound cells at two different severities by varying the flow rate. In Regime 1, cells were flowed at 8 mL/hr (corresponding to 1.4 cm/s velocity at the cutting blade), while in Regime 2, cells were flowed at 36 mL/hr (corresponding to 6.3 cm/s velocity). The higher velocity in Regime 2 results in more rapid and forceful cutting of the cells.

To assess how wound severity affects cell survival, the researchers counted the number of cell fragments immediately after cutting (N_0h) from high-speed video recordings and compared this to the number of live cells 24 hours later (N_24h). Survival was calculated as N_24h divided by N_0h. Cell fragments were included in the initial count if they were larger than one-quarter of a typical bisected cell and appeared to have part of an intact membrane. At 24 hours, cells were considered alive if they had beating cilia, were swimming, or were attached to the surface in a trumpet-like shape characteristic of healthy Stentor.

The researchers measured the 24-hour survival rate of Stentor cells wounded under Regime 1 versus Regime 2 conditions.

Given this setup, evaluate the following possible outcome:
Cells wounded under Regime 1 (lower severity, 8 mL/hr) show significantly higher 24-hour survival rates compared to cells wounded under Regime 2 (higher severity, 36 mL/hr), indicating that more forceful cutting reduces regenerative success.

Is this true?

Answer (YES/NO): YES